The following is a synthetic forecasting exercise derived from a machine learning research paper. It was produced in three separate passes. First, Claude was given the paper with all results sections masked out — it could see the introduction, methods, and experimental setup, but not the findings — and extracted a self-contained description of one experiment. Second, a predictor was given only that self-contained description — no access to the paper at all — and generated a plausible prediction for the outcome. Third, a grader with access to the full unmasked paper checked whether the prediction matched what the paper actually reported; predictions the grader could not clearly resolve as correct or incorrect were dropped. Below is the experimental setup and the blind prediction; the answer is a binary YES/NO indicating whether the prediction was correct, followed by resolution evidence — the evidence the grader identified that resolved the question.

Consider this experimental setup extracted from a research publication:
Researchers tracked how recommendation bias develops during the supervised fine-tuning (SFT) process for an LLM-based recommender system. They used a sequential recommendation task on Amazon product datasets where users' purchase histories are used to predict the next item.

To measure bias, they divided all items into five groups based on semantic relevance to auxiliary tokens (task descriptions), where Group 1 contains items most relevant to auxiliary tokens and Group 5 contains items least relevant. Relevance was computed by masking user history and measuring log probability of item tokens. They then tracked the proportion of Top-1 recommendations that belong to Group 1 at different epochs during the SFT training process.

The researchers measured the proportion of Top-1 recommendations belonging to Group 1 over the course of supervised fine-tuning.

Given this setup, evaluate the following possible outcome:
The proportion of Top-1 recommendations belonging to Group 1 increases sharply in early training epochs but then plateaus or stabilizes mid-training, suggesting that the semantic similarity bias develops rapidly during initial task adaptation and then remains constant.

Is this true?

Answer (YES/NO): NO